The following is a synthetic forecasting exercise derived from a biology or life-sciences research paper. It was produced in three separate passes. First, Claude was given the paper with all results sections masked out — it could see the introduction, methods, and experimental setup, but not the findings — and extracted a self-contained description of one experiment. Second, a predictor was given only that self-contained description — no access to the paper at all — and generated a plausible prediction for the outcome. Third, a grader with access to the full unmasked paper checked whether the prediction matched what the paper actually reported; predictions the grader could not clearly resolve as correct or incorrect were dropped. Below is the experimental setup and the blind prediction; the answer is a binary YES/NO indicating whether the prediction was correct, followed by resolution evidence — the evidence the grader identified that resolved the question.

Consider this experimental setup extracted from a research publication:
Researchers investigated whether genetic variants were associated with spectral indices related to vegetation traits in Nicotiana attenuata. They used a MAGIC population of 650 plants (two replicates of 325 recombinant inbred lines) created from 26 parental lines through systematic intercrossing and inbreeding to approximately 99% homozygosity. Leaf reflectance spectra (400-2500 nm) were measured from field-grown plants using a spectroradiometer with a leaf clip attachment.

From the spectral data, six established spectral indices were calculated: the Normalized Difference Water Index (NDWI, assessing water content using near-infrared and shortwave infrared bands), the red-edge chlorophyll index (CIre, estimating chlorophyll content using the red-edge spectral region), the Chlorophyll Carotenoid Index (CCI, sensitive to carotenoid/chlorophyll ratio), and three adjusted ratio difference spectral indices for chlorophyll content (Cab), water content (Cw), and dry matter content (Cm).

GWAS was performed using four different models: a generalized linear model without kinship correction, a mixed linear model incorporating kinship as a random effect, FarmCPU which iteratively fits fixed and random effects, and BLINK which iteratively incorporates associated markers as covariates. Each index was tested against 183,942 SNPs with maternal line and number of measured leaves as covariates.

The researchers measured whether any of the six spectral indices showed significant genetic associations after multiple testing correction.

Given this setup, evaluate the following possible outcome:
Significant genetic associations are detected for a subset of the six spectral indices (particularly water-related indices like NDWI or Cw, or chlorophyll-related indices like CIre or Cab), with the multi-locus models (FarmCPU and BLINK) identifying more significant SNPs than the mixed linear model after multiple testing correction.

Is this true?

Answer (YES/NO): NO